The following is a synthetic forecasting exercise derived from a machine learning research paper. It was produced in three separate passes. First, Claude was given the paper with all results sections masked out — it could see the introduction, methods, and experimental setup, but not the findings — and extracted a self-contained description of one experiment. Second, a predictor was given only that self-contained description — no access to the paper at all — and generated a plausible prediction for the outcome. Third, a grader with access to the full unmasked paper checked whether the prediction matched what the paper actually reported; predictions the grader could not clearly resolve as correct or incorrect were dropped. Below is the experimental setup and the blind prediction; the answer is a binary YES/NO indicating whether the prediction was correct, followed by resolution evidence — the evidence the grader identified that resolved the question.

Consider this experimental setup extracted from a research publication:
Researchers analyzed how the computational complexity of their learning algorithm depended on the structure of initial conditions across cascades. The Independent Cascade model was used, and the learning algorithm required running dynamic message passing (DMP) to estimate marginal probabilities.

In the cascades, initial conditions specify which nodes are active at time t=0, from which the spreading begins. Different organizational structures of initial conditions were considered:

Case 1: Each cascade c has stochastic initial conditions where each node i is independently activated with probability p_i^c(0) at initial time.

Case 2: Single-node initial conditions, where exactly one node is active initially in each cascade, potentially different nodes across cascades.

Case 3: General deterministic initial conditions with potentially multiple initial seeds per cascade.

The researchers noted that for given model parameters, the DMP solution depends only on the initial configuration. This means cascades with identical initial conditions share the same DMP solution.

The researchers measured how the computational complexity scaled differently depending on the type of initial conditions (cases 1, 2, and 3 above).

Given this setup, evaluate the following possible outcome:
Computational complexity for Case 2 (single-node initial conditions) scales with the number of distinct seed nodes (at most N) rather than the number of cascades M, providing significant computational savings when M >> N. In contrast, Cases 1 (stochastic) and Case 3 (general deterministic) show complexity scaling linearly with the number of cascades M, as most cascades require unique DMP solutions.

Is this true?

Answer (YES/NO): NO